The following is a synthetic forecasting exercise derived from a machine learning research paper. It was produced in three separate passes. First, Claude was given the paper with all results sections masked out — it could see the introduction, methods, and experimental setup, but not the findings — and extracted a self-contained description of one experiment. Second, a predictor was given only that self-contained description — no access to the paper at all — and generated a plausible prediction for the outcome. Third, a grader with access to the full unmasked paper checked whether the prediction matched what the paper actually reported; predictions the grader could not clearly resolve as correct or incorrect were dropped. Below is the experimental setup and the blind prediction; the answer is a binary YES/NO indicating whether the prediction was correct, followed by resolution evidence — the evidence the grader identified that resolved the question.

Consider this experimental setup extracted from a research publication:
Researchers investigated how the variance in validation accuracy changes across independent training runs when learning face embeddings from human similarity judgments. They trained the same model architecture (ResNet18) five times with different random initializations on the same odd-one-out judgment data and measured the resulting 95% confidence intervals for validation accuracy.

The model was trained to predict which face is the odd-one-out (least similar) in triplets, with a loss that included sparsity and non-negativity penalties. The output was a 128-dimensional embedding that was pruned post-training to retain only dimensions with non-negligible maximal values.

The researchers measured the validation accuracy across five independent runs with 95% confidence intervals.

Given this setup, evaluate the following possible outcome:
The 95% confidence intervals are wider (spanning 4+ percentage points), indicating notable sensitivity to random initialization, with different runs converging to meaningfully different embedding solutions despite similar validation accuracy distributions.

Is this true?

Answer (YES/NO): NO